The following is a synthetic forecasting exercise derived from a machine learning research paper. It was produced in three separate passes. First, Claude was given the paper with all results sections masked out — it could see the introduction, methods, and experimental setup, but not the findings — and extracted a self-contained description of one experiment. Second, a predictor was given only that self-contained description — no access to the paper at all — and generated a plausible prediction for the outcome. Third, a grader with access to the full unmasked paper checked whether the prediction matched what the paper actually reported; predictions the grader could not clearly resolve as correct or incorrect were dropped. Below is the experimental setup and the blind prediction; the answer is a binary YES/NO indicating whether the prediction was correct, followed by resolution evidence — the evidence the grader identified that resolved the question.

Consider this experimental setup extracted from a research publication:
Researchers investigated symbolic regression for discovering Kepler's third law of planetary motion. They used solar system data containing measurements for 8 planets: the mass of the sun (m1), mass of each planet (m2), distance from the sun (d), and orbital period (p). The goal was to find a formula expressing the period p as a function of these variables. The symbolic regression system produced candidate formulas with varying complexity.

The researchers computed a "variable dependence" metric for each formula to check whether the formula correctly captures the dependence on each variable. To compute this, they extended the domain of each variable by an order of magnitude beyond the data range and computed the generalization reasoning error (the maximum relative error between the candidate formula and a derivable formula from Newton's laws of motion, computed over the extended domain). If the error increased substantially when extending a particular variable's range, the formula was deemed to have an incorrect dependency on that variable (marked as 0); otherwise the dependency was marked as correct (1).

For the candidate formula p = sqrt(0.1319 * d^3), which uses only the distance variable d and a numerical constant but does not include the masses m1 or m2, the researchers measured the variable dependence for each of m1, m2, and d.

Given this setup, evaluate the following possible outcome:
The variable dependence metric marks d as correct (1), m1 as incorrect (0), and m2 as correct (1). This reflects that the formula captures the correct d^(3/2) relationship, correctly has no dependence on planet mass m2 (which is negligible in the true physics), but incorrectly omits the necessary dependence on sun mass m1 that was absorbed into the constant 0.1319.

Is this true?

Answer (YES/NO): NO